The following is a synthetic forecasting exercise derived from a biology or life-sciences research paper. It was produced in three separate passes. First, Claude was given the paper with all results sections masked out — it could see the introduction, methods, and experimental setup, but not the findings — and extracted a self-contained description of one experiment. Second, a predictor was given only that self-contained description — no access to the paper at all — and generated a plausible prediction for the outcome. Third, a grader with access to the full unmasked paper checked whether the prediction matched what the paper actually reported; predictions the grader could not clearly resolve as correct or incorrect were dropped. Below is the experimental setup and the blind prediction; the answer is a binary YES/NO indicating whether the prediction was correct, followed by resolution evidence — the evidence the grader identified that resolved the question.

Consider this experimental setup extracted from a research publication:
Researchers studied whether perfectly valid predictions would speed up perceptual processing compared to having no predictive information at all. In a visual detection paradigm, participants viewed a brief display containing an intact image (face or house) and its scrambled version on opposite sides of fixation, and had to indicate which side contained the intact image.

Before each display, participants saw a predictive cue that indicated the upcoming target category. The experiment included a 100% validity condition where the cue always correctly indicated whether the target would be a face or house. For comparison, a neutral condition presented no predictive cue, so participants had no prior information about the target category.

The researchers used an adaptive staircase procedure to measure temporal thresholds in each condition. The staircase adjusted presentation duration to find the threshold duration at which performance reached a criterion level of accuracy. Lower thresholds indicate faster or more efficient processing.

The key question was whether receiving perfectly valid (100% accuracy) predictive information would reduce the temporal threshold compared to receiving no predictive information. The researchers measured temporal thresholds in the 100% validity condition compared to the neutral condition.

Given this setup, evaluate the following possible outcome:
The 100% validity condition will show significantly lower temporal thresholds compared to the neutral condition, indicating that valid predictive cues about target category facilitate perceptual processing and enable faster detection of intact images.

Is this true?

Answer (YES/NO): NO